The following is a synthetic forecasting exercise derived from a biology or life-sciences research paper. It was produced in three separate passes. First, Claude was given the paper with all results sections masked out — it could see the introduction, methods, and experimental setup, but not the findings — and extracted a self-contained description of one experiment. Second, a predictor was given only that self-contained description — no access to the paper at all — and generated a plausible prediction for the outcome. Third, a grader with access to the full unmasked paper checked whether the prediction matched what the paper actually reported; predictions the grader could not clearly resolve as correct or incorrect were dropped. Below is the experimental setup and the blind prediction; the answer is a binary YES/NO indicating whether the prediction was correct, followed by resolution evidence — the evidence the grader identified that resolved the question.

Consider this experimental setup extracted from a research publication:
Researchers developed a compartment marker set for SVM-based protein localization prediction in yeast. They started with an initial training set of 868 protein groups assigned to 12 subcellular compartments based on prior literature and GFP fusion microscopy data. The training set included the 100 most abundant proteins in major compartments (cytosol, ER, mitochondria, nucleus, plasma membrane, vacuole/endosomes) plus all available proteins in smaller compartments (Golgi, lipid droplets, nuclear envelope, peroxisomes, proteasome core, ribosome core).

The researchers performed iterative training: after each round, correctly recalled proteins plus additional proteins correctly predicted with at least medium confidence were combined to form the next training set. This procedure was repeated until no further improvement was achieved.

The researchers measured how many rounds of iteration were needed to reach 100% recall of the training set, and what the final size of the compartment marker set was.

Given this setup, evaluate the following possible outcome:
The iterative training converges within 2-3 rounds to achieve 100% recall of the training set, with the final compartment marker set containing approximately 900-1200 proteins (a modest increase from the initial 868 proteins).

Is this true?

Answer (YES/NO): NO